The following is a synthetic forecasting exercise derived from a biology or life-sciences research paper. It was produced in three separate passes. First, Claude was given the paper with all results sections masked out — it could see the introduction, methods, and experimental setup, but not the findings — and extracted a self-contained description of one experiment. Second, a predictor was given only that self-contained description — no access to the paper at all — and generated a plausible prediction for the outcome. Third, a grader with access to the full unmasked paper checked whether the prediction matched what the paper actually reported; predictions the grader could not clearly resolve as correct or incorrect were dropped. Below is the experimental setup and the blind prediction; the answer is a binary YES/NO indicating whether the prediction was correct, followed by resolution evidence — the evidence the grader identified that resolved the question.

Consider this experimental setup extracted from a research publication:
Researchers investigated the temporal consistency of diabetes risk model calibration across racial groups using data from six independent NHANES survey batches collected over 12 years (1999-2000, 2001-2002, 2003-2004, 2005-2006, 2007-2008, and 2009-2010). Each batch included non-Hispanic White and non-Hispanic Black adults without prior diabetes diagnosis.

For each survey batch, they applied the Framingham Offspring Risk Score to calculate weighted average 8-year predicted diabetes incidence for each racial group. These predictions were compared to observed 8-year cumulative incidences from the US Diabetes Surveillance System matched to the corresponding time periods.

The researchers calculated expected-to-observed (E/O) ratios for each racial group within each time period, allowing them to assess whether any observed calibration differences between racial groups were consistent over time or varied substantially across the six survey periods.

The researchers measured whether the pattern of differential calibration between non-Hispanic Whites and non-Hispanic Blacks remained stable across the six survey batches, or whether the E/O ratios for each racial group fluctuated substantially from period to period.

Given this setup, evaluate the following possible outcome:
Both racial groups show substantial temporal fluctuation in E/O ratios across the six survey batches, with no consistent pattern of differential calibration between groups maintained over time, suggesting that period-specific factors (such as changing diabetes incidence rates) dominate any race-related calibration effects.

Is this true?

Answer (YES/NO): NO